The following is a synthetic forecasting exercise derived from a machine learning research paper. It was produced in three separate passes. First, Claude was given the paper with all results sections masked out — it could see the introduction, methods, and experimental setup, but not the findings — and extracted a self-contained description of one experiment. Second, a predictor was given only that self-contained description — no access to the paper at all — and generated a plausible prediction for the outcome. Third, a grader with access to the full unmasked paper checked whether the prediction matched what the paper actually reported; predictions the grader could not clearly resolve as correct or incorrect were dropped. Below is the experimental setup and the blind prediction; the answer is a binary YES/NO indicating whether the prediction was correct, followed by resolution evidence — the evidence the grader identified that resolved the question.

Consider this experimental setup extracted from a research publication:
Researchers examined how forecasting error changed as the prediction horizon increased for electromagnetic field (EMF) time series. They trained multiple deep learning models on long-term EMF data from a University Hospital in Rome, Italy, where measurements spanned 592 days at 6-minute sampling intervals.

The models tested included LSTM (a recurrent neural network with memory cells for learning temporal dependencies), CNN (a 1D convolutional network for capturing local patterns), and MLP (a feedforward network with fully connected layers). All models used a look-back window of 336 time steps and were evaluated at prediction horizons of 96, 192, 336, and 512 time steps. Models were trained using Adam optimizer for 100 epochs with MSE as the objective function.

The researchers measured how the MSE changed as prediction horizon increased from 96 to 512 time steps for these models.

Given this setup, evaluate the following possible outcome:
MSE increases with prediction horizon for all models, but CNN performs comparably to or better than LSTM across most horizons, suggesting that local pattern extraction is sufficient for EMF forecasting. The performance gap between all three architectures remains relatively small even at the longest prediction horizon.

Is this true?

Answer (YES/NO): NO